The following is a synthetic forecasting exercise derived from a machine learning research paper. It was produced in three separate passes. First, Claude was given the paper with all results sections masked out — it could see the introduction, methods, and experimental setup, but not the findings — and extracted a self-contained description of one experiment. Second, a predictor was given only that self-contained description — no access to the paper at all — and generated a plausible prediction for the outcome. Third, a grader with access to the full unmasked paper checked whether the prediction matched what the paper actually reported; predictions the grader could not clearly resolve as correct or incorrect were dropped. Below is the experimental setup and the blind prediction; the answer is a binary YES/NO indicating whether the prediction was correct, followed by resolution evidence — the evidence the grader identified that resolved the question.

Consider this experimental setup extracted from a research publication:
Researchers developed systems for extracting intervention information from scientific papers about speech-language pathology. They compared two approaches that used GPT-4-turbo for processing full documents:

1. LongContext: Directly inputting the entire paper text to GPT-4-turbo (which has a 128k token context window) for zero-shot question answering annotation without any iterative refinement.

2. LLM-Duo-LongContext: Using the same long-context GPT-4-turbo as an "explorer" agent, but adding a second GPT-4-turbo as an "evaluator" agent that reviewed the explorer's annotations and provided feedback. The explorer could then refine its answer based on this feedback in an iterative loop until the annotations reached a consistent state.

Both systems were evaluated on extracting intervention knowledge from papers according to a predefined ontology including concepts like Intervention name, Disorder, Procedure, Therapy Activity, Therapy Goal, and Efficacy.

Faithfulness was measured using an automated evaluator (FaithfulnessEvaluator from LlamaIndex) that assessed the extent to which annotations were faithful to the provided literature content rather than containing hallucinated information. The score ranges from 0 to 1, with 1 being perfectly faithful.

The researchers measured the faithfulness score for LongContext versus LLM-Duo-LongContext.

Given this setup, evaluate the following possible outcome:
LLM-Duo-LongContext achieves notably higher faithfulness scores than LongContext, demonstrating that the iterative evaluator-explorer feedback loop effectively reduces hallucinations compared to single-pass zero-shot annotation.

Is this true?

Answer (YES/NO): NO